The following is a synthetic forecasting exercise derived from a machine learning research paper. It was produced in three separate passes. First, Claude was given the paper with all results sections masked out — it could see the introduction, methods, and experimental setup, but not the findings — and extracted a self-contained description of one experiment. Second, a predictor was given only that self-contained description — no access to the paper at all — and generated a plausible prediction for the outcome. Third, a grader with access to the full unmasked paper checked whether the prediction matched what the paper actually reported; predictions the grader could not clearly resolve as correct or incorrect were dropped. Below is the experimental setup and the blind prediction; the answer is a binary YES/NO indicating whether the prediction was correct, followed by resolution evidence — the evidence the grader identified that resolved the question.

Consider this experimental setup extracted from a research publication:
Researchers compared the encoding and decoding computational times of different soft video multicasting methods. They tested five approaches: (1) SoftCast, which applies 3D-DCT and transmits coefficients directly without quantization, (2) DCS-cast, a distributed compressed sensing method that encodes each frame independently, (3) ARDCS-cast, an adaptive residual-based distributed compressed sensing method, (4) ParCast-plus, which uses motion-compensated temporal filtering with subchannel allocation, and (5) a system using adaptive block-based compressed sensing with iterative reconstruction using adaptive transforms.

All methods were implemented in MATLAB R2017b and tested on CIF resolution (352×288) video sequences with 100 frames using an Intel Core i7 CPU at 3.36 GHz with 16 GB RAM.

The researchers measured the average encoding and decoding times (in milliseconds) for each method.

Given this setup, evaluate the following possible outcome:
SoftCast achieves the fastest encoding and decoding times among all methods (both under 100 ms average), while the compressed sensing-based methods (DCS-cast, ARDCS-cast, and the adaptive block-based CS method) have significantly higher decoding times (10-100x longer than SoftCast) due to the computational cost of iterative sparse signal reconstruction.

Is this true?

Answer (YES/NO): NO